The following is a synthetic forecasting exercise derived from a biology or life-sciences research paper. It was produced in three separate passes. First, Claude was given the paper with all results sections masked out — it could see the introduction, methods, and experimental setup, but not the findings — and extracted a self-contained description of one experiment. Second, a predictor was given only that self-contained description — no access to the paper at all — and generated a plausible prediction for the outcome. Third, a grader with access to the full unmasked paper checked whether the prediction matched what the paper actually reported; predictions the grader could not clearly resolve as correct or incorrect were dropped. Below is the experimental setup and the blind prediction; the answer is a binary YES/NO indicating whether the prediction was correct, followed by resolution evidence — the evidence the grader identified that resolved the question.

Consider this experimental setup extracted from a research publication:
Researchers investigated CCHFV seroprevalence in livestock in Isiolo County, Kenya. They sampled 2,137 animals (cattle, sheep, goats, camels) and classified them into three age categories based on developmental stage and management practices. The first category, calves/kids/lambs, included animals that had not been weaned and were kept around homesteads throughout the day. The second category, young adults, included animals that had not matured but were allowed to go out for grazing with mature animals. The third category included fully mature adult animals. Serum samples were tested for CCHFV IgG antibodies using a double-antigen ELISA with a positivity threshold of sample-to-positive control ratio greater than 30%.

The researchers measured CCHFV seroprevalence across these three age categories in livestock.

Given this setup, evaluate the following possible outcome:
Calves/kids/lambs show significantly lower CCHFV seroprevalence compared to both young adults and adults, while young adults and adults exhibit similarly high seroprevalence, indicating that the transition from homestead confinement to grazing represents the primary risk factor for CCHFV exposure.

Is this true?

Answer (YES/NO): NO